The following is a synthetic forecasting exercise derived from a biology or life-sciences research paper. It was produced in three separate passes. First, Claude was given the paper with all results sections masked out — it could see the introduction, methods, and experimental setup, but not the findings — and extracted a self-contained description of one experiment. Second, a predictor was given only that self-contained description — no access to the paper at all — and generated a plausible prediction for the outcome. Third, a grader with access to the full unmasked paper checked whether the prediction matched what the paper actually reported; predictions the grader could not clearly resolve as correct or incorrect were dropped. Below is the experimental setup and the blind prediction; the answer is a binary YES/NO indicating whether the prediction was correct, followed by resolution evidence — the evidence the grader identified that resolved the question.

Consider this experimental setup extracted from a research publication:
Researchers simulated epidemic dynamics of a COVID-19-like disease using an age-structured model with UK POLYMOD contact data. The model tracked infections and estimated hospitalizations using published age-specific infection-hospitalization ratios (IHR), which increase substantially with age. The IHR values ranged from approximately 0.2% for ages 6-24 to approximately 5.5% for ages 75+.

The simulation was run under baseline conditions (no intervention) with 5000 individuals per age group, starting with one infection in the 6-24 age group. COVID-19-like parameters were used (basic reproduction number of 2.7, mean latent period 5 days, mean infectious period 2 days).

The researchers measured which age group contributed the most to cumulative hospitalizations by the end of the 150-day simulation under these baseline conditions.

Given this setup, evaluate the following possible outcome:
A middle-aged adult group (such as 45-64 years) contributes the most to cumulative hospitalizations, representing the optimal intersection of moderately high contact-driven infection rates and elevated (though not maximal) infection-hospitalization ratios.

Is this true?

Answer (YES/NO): NO